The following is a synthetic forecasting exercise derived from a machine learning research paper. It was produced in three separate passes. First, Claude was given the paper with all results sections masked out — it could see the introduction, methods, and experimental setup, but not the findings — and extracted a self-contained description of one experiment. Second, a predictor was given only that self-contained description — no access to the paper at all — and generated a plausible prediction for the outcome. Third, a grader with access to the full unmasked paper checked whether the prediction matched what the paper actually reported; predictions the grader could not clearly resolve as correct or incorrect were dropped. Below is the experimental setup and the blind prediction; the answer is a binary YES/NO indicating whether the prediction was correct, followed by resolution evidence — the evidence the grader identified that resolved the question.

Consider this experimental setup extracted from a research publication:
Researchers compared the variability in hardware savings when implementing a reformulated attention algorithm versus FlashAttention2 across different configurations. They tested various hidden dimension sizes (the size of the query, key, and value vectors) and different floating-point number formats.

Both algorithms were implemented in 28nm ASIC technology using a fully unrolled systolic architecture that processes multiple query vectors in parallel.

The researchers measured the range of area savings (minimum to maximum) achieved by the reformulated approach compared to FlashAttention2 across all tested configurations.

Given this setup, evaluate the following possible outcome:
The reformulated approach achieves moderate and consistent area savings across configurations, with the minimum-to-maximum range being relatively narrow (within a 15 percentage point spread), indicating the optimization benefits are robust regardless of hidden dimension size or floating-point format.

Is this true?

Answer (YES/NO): YES